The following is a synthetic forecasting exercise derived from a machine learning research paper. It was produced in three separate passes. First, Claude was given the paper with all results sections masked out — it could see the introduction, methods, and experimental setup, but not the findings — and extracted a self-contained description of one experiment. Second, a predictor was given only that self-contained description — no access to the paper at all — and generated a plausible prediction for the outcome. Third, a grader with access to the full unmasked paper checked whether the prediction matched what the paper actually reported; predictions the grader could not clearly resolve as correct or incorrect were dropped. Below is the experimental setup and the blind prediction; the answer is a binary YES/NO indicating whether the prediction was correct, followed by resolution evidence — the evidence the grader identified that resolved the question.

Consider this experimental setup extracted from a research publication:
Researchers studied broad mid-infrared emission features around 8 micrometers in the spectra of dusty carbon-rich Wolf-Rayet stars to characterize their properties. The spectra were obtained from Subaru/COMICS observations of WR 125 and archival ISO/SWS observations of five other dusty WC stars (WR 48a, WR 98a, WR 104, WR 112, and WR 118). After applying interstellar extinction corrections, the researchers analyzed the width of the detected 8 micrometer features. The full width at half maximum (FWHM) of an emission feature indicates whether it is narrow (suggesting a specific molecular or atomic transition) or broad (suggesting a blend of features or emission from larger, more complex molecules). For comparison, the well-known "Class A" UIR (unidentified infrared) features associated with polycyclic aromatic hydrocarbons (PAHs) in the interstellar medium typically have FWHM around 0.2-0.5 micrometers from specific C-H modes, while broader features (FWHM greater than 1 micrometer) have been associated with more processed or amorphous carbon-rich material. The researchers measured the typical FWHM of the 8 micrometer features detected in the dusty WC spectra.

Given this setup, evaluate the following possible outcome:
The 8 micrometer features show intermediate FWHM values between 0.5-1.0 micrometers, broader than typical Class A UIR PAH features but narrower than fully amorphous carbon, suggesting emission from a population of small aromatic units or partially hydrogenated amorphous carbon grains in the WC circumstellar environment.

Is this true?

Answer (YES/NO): NO